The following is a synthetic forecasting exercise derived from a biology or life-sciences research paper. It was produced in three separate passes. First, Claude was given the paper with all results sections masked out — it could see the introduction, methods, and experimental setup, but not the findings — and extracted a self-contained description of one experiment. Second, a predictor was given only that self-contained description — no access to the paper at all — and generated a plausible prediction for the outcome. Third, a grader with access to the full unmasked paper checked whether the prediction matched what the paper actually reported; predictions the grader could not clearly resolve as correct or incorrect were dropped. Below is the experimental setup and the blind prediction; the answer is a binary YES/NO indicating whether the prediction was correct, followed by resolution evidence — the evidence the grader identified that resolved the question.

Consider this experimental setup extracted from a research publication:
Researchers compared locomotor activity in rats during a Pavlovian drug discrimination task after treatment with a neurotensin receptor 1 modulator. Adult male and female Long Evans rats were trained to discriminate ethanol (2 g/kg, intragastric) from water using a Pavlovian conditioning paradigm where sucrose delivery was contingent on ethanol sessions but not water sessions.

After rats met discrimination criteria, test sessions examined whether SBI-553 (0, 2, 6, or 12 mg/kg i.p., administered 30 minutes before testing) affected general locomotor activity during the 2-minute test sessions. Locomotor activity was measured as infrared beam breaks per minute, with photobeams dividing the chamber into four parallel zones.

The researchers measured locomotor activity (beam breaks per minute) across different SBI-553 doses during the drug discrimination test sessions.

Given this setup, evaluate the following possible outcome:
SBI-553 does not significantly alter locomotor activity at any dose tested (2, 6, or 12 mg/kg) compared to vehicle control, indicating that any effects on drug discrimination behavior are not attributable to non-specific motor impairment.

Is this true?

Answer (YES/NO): NO